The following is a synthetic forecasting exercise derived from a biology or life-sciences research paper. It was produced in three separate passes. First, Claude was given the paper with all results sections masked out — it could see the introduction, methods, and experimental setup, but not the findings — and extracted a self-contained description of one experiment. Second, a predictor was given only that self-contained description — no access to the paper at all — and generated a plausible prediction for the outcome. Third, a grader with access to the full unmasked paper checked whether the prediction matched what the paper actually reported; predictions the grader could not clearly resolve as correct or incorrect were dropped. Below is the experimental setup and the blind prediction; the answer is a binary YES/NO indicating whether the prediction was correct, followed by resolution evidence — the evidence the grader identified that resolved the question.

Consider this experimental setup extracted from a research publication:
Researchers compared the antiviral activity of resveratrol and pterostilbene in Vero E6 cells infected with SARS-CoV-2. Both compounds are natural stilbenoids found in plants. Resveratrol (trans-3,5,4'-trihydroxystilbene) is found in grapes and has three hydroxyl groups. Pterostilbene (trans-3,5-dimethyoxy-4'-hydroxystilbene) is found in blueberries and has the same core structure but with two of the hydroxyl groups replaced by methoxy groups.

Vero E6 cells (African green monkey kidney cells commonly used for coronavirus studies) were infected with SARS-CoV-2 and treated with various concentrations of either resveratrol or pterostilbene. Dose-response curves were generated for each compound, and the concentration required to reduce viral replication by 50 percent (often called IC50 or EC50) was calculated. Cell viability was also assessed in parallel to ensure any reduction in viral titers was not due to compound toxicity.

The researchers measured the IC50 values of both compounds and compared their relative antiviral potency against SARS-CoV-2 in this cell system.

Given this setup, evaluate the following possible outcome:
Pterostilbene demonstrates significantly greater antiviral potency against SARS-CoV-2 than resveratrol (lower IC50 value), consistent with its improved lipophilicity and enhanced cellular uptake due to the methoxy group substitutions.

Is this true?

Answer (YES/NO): YES